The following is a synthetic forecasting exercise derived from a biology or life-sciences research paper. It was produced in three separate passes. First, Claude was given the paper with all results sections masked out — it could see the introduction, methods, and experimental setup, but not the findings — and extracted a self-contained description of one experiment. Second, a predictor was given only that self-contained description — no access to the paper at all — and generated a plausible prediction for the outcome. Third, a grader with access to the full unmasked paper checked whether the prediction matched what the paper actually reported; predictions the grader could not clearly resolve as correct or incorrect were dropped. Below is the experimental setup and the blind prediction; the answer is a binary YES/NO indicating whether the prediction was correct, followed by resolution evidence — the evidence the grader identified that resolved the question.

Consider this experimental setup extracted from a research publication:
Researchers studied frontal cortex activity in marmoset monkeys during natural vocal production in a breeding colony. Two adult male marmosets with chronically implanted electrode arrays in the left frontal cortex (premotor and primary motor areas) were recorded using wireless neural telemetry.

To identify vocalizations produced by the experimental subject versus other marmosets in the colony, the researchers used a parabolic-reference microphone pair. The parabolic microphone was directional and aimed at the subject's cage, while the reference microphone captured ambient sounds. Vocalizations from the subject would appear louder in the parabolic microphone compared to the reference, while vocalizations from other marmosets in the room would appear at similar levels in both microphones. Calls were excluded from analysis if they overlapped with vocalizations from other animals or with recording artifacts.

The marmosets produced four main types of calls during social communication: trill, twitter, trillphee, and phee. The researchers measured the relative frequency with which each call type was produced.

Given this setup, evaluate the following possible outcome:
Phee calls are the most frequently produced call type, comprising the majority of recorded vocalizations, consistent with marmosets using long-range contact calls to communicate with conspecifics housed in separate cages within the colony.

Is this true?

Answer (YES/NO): NO